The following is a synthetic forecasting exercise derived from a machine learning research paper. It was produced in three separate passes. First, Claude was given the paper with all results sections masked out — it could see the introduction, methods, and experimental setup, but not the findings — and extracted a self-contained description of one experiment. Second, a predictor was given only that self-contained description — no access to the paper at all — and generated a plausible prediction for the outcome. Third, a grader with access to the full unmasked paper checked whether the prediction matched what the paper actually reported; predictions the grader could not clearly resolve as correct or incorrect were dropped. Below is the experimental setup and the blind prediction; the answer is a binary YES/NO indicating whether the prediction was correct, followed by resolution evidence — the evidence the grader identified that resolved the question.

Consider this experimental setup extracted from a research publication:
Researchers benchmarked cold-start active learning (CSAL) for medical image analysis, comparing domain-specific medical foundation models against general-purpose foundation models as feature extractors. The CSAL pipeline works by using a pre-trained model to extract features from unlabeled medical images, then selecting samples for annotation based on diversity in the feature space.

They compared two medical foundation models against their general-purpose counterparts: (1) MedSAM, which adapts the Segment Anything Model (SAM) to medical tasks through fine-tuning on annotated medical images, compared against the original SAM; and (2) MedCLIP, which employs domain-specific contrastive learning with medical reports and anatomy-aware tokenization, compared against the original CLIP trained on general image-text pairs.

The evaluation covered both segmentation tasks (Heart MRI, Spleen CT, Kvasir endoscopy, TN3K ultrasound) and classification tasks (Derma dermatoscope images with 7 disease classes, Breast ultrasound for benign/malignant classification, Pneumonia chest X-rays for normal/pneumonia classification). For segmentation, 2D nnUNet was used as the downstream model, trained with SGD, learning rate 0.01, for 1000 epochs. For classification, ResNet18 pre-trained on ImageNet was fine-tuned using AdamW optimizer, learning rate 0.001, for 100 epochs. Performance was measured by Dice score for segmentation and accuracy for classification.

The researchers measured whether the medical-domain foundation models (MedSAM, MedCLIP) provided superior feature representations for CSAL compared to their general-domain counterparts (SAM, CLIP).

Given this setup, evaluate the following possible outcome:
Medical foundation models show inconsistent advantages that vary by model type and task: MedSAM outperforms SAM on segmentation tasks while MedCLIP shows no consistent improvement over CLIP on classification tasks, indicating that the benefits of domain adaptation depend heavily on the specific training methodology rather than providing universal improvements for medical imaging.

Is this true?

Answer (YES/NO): NO